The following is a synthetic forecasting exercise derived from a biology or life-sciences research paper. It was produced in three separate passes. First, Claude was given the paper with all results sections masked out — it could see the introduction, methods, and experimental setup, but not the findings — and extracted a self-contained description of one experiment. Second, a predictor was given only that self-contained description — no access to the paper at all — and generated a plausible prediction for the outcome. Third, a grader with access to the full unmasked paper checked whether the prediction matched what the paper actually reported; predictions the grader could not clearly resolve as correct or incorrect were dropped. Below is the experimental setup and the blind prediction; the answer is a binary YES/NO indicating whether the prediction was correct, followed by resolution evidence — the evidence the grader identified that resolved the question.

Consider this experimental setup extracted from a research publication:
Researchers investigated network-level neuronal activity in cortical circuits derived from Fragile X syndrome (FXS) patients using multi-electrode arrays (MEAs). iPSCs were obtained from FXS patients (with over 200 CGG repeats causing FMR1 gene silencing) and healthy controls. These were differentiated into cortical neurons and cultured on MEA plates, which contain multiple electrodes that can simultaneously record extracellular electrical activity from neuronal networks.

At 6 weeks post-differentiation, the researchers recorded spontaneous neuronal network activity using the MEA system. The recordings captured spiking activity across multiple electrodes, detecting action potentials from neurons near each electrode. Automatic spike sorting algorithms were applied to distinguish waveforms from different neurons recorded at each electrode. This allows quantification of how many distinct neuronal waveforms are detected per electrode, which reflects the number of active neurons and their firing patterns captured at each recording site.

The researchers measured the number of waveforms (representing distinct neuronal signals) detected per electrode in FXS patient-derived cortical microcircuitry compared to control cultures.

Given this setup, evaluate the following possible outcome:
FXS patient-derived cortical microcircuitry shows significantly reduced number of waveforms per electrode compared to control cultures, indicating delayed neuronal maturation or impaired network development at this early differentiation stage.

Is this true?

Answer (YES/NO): NO